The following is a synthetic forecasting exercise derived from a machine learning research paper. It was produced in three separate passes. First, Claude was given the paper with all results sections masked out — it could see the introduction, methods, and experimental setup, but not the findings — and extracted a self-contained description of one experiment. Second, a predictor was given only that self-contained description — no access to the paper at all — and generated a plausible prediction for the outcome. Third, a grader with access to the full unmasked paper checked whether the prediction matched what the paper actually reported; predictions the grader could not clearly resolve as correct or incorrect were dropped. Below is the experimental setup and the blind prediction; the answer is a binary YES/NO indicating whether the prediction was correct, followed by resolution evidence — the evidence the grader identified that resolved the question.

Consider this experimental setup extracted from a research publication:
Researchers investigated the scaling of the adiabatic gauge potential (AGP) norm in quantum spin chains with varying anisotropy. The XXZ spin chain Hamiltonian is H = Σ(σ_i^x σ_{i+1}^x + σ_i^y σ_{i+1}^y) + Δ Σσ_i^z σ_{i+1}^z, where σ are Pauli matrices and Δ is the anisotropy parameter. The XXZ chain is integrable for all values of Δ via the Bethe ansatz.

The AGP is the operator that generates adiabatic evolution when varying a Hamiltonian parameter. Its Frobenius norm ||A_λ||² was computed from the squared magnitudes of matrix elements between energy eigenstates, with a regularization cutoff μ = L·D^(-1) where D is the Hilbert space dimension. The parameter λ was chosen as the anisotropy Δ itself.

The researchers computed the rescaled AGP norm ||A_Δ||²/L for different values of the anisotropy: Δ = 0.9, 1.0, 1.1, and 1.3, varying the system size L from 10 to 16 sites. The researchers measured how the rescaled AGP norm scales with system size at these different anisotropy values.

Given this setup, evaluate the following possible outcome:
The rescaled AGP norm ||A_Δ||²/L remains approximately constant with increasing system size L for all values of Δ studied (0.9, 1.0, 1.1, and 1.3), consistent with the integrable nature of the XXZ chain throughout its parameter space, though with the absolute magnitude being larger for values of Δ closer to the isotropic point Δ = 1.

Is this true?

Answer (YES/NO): NO